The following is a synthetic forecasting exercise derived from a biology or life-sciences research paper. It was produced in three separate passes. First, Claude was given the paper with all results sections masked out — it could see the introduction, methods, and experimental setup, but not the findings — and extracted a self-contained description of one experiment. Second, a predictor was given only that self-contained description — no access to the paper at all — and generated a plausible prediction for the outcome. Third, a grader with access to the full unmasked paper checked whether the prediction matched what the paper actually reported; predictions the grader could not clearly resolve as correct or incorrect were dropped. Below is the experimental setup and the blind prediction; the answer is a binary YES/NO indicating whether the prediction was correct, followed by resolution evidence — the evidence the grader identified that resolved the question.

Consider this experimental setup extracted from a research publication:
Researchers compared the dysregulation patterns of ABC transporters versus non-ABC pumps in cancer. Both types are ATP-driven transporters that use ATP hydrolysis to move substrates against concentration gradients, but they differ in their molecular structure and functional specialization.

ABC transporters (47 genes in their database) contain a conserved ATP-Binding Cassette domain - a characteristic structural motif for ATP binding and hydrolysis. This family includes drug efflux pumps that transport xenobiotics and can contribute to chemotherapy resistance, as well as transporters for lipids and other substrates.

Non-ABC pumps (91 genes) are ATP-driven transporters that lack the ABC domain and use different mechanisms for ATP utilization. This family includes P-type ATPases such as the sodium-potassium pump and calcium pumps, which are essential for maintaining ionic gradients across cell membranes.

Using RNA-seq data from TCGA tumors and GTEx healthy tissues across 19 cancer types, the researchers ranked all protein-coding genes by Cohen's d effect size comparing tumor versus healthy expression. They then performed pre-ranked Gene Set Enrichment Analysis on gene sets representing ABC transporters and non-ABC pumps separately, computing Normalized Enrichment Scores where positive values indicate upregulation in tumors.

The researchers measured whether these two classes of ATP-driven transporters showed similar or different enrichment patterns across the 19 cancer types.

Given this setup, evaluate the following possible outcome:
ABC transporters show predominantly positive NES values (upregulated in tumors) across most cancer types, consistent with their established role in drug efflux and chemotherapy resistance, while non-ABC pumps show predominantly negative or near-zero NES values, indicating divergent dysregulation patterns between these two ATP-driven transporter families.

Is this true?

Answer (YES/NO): NO